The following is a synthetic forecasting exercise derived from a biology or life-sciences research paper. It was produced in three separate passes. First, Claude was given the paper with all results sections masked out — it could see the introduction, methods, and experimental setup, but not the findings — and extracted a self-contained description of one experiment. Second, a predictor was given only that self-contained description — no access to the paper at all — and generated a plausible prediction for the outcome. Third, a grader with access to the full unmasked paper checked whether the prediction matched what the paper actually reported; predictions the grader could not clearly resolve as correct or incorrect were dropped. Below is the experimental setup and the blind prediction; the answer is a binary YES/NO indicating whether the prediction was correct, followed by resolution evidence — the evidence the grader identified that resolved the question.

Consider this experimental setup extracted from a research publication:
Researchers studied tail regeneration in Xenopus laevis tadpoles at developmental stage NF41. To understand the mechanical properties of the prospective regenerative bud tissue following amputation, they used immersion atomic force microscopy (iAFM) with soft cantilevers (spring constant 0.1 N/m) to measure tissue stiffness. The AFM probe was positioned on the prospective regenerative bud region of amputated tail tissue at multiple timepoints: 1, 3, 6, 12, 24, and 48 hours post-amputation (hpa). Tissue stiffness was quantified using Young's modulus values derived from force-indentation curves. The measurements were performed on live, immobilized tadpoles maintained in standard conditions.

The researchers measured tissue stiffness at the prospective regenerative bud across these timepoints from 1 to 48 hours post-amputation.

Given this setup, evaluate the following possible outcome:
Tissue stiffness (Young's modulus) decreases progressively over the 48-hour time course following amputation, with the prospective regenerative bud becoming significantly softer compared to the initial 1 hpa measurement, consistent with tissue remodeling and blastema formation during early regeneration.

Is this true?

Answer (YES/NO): NO